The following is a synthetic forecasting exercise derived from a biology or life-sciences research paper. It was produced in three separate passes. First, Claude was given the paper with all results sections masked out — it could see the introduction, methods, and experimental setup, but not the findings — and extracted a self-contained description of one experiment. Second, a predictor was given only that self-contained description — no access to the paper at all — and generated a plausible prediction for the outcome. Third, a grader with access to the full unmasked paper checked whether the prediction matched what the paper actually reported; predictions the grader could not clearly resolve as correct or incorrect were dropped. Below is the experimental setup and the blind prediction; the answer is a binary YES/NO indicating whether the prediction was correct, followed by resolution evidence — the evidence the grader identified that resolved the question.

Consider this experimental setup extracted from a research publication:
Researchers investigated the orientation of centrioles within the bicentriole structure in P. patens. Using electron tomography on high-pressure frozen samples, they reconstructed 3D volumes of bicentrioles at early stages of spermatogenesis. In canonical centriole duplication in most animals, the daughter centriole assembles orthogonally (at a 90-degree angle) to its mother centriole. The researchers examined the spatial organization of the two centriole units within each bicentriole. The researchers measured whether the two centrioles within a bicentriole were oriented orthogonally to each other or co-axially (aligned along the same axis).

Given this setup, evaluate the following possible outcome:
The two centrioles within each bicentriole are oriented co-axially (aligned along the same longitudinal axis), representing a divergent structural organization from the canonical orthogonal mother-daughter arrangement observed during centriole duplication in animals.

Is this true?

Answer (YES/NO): YES